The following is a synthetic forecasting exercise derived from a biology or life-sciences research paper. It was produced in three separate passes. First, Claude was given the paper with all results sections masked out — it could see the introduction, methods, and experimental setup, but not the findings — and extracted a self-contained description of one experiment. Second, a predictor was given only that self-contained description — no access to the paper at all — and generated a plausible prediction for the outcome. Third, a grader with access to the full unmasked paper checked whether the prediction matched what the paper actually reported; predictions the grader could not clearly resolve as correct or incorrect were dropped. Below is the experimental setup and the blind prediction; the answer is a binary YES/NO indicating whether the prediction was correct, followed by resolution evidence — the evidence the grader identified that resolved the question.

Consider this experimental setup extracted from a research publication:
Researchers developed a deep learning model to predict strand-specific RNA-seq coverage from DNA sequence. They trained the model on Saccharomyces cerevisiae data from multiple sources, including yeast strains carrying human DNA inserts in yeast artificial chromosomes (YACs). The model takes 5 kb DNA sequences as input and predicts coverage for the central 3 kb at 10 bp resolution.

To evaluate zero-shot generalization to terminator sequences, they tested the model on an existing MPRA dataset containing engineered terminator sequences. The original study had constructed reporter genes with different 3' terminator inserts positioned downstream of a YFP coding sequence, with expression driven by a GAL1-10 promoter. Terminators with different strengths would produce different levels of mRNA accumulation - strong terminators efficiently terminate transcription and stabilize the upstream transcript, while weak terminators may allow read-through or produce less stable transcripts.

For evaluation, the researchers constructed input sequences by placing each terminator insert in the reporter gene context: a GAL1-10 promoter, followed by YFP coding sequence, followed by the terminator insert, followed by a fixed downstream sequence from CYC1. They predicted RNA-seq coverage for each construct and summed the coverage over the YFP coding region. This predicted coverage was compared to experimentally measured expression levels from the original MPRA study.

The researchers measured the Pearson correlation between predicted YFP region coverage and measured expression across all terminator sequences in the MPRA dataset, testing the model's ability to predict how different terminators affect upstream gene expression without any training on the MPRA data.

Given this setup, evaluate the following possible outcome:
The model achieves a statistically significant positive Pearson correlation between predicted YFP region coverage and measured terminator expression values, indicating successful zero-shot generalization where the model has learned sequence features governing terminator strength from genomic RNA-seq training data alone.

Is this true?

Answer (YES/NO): YES